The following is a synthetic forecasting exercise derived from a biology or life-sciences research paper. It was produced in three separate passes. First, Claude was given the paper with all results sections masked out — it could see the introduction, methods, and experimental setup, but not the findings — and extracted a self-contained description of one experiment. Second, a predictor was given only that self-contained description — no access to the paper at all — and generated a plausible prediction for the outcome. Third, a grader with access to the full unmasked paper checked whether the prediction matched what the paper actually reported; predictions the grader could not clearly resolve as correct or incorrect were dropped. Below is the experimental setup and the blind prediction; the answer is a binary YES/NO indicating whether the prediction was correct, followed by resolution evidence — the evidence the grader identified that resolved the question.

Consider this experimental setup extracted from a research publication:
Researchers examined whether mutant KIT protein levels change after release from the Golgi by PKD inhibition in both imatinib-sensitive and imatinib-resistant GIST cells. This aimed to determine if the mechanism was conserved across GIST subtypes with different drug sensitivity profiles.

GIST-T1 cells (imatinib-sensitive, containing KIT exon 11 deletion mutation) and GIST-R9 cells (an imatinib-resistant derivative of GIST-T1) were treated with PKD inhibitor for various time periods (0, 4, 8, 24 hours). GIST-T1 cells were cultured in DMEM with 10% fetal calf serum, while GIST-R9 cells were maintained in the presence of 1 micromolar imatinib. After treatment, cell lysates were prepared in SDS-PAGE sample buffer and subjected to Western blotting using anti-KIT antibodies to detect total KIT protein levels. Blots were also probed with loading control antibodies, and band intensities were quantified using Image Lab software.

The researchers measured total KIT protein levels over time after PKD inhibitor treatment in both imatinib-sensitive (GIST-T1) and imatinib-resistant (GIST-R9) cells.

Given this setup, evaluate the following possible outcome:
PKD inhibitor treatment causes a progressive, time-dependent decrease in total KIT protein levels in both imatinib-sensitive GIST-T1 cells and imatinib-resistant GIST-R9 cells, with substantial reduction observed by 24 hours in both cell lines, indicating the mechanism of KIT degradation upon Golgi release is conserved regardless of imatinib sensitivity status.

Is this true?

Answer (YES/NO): YES